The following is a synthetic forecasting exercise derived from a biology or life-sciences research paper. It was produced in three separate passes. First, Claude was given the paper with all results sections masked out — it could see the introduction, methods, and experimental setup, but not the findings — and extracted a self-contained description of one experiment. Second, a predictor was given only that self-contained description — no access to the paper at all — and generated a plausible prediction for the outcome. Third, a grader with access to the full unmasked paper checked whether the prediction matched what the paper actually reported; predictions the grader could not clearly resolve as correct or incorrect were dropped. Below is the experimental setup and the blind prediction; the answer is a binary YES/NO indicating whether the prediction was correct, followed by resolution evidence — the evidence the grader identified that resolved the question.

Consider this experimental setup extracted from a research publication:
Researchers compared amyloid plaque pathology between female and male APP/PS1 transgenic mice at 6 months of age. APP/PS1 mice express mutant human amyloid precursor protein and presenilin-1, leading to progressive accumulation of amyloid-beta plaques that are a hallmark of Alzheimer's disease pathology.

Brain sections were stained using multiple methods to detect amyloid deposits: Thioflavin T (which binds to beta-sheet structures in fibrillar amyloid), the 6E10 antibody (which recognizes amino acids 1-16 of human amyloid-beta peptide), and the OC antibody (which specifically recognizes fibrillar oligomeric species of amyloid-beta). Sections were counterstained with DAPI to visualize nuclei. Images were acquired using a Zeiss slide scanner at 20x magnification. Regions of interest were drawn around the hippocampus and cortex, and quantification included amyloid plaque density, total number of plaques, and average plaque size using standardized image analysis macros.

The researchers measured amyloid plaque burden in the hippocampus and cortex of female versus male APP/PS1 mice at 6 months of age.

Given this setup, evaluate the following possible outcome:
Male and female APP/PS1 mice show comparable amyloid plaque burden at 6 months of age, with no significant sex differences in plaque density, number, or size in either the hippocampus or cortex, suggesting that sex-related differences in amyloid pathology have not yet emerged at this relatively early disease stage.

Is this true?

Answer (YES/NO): NO